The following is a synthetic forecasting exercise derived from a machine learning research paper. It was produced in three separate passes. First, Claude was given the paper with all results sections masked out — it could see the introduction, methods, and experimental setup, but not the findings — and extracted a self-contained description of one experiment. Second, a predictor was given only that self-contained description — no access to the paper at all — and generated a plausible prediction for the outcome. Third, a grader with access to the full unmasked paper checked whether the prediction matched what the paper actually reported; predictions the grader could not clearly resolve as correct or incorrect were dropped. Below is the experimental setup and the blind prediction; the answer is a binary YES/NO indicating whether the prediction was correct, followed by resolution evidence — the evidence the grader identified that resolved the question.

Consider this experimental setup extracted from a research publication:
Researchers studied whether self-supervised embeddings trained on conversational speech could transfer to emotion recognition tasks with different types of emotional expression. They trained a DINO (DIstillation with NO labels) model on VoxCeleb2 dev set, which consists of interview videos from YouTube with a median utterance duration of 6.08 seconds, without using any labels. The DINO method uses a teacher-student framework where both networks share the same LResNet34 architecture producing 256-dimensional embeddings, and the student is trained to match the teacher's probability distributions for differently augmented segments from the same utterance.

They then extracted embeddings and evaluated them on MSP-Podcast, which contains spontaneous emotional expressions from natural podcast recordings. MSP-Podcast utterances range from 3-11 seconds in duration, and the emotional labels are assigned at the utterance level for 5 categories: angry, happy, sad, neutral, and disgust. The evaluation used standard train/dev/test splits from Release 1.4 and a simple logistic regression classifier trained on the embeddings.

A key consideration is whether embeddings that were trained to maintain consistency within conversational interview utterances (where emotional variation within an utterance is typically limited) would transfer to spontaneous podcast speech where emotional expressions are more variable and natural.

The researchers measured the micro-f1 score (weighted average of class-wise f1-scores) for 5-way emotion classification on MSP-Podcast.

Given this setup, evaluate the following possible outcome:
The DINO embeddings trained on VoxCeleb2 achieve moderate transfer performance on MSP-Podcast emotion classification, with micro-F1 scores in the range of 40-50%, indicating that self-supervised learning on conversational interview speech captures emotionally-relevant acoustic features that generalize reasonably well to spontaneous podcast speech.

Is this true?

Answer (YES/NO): NO